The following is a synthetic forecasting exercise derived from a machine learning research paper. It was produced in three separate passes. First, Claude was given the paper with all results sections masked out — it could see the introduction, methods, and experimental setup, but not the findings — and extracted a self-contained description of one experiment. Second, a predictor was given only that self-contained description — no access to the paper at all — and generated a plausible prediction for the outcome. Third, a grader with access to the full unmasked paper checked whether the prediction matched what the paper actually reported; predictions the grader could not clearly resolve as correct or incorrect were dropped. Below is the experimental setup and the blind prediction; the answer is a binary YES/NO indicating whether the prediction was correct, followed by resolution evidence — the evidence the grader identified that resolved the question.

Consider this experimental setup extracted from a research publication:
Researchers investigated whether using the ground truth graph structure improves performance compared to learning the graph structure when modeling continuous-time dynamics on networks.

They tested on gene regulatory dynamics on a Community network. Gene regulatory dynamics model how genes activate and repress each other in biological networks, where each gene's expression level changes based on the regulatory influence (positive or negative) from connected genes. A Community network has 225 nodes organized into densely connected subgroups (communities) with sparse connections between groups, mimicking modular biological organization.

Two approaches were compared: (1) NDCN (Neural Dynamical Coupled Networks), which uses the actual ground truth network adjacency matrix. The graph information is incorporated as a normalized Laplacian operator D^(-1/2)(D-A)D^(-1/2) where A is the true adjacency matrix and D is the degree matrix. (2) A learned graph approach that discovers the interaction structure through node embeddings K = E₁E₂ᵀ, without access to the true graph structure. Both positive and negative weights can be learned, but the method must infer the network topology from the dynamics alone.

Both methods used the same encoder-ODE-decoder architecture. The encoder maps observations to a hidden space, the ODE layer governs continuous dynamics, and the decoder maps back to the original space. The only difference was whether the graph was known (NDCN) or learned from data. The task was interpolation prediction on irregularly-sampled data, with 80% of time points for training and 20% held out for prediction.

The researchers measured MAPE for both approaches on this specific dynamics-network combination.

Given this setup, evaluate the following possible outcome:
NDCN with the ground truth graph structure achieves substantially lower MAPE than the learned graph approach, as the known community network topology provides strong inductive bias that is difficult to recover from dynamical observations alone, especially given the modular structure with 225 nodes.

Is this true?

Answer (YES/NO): YES